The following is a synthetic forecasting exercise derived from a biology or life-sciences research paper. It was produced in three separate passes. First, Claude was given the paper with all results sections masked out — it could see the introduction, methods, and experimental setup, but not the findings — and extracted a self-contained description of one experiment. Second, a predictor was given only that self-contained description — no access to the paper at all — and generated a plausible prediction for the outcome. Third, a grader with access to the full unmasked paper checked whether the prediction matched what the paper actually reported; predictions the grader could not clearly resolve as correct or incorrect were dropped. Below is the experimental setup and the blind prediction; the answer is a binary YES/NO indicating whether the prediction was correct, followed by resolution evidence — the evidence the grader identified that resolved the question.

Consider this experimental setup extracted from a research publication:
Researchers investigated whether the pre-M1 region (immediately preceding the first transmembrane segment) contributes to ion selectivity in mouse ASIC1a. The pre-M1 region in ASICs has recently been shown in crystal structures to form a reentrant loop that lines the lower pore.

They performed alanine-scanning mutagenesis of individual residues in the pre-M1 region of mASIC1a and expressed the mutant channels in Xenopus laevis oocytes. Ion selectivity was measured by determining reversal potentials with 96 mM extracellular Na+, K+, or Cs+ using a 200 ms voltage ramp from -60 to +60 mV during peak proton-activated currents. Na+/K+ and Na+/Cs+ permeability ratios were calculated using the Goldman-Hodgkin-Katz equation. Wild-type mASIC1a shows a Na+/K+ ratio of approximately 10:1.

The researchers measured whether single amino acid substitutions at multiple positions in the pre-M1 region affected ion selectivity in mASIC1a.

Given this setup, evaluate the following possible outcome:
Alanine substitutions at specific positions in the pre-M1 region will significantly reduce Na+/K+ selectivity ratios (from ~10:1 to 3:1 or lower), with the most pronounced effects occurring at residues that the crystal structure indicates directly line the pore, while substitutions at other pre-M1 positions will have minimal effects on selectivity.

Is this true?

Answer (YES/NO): YES